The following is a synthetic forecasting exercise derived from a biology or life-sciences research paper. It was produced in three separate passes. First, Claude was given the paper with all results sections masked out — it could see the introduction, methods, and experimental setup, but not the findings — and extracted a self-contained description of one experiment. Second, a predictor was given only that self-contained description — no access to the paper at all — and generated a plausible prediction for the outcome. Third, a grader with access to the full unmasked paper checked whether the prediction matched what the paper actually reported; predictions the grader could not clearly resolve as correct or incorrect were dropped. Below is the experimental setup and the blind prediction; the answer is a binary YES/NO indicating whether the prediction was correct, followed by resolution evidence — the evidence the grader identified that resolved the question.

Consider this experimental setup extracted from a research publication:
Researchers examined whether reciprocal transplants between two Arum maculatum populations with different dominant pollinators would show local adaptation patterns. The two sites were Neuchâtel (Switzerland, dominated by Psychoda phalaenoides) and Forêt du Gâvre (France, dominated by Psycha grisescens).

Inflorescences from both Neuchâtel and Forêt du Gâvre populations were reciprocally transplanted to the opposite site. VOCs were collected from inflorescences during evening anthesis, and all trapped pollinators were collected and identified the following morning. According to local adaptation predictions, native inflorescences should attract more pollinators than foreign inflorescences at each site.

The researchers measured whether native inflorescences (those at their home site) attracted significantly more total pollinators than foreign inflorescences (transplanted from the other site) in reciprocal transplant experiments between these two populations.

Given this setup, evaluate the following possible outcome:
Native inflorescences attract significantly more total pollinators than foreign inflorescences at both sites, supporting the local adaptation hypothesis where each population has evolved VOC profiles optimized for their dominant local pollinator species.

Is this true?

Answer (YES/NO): NO